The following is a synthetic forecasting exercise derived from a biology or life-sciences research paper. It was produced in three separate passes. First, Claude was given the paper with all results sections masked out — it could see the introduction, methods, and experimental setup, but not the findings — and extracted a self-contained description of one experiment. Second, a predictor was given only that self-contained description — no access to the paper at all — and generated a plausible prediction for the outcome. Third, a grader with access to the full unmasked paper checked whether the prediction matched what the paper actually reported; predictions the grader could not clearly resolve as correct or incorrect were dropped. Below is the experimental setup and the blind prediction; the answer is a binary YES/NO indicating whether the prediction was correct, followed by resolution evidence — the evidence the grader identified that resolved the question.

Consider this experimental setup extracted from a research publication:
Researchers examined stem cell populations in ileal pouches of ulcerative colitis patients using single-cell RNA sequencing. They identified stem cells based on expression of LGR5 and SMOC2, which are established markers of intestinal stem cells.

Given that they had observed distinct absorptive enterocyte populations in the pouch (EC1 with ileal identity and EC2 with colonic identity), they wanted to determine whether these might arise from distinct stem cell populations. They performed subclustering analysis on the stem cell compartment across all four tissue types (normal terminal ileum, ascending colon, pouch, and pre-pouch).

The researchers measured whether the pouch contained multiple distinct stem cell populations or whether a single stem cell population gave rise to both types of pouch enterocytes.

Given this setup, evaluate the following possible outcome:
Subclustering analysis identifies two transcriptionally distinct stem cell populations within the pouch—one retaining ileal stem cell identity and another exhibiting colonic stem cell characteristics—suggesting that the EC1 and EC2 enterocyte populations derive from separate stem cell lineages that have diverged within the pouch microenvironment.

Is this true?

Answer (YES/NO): YES